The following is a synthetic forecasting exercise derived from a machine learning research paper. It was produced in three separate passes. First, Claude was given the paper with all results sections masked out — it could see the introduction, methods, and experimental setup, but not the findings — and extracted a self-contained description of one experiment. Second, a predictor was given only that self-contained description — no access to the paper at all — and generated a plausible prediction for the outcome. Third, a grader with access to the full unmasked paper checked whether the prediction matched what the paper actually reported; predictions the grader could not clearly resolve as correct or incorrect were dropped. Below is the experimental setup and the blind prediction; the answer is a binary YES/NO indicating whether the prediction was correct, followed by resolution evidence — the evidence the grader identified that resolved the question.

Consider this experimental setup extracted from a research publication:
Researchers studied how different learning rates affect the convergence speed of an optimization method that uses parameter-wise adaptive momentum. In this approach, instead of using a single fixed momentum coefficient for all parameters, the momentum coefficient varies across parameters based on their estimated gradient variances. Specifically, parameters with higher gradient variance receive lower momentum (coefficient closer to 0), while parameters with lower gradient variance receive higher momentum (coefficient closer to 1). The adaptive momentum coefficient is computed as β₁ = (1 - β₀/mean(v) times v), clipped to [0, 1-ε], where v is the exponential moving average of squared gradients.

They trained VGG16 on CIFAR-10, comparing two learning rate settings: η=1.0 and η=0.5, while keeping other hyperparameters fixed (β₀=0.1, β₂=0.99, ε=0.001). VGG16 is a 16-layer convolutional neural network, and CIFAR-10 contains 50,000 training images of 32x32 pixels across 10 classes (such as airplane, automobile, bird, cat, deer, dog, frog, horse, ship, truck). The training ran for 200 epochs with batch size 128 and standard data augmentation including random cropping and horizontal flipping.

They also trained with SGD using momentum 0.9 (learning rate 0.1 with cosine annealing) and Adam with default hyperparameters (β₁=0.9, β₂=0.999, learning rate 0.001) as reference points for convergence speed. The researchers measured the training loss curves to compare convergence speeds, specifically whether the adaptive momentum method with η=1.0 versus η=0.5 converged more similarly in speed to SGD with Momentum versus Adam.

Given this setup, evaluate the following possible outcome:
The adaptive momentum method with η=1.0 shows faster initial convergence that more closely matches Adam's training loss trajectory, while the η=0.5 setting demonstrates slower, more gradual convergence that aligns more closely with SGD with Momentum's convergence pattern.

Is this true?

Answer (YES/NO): NO